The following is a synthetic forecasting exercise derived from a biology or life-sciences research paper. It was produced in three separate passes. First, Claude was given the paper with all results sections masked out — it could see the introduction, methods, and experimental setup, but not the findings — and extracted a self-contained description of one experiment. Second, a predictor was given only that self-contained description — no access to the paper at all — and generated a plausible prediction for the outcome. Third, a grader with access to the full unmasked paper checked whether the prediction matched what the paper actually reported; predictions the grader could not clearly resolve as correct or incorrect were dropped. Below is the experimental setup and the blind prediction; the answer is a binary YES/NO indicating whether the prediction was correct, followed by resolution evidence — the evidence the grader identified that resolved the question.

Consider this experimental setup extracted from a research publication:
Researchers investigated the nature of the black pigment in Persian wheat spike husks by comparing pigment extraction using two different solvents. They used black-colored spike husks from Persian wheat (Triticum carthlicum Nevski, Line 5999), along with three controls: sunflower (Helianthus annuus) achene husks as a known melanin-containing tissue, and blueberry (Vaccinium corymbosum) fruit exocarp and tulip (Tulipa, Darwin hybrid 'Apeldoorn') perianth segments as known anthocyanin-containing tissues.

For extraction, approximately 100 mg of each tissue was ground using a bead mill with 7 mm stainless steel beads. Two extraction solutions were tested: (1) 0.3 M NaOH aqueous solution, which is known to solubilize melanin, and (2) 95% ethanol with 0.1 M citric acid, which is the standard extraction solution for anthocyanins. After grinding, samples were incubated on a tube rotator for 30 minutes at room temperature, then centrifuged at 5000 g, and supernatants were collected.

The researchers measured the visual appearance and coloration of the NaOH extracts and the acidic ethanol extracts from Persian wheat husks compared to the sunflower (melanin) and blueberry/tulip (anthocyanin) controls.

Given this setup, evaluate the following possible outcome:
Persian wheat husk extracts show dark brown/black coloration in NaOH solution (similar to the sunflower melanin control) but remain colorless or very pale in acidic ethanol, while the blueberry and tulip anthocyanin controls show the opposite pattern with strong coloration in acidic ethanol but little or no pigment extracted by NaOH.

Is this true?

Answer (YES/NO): NO